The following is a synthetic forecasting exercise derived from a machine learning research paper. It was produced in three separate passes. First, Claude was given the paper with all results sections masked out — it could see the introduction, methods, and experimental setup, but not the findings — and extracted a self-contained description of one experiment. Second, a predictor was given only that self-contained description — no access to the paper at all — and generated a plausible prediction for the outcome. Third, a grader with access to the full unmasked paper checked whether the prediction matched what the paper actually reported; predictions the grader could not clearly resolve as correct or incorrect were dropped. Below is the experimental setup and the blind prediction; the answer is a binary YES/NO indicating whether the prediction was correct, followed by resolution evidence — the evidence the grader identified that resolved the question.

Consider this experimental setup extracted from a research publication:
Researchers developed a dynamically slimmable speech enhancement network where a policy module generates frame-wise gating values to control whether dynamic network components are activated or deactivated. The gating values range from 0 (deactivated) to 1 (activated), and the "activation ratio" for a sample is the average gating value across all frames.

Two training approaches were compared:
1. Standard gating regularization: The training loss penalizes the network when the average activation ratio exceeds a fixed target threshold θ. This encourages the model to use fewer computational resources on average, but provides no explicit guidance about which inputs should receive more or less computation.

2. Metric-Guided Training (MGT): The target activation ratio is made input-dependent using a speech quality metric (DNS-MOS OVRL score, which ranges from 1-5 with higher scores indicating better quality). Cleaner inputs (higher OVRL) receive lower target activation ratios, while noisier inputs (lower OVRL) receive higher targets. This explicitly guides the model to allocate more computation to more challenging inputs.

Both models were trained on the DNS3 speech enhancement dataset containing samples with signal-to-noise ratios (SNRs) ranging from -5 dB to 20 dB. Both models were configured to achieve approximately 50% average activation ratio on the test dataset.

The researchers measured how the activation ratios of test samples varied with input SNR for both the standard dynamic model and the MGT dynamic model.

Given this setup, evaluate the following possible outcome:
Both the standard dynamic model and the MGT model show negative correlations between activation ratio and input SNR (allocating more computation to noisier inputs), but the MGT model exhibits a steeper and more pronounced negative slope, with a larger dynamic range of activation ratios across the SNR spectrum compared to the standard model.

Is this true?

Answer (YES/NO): NO